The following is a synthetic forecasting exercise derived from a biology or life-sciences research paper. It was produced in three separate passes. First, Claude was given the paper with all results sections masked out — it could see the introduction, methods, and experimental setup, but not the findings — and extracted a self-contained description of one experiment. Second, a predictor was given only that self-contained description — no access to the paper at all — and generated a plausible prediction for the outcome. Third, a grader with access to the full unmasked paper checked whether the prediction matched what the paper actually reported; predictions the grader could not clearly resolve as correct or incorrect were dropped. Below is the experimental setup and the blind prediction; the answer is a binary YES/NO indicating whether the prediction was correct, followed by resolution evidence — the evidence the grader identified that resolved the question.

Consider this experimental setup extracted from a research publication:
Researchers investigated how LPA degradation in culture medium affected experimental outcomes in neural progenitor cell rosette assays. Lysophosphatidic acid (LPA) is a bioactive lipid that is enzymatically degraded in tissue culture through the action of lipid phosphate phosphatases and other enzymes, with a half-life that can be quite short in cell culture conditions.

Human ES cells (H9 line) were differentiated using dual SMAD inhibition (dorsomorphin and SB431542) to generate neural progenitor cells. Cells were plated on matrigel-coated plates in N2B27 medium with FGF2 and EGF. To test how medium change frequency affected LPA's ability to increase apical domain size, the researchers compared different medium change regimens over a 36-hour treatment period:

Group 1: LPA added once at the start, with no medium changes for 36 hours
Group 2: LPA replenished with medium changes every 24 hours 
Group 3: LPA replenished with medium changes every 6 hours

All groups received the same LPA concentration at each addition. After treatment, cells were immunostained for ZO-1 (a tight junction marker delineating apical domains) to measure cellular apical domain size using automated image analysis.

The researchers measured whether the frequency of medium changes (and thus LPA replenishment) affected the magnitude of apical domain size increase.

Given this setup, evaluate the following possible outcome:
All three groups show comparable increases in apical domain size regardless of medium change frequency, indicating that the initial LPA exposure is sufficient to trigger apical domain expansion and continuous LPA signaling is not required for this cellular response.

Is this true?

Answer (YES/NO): NO